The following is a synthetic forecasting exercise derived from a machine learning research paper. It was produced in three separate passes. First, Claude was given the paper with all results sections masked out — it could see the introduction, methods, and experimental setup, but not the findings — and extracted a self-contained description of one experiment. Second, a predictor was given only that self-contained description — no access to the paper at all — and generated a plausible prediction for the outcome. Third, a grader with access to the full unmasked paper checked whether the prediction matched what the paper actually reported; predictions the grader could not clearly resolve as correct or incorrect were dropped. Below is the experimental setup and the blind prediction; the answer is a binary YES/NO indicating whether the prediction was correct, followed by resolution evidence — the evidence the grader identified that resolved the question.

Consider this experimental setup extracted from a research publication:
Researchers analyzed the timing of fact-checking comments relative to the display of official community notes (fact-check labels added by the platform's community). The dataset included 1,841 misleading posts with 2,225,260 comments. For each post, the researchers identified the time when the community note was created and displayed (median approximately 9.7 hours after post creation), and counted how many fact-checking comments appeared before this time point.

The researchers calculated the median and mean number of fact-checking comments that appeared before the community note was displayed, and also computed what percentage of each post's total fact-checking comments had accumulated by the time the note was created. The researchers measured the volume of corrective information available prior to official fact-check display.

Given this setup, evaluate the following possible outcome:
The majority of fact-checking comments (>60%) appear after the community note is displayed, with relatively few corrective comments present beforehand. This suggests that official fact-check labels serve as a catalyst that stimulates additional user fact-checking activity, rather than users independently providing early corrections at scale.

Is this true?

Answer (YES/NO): NO